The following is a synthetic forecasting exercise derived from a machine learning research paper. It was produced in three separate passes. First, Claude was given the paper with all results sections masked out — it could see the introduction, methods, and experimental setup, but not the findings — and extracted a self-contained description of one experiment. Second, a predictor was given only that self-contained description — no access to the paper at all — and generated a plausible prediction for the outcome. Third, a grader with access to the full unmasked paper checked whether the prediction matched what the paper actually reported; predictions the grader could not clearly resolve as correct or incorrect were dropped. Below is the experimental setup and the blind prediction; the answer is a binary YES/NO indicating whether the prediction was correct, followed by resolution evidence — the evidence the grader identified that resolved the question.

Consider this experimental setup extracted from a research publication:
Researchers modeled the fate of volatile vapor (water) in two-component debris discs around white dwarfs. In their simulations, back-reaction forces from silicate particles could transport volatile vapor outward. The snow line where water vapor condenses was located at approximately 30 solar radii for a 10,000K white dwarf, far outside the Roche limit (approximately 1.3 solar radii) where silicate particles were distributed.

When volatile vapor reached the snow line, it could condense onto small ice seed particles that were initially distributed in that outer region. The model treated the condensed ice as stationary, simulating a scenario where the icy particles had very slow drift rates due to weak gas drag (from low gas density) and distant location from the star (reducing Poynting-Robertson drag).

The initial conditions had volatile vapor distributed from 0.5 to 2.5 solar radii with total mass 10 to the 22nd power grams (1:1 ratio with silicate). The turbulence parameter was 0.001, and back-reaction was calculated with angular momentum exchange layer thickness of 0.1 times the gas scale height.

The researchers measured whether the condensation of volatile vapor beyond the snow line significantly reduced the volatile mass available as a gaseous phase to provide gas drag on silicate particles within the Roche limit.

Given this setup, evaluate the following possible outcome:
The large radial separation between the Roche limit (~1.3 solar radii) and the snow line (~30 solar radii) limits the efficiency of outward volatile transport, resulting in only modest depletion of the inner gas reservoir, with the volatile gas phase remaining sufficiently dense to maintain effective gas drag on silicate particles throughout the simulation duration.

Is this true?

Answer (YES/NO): YES